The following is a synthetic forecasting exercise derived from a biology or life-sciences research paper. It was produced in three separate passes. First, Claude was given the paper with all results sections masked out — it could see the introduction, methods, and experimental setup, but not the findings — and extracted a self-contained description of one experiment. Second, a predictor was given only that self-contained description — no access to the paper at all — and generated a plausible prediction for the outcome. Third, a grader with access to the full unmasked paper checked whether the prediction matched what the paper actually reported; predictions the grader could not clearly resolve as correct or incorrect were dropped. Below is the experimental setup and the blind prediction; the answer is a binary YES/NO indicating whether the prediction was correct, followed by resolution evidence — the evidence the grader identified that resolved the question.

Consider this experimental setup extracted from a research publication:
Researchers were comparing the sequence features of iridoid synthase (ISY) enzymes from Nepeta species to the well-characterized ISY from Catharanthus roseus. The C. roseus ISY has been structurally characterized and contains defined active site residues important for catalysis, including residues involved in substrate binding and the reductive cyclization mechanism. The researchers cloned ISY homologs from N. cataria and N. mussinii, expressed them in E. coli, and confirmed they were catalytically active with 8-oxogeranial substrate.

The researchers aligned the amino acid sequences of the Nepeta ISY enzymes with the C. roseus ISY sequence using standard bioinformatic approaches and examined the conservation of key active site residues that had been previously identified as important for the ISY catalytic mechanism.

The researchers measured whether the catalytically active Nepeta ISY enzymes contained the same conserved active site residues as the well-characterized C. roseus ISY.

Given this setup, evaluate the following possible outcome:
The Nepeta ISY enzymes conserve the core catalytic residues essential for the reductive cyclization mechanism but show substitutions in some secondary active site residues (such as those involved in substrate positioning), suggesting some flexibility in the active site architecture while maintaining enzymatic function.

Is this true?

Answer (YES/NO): YES